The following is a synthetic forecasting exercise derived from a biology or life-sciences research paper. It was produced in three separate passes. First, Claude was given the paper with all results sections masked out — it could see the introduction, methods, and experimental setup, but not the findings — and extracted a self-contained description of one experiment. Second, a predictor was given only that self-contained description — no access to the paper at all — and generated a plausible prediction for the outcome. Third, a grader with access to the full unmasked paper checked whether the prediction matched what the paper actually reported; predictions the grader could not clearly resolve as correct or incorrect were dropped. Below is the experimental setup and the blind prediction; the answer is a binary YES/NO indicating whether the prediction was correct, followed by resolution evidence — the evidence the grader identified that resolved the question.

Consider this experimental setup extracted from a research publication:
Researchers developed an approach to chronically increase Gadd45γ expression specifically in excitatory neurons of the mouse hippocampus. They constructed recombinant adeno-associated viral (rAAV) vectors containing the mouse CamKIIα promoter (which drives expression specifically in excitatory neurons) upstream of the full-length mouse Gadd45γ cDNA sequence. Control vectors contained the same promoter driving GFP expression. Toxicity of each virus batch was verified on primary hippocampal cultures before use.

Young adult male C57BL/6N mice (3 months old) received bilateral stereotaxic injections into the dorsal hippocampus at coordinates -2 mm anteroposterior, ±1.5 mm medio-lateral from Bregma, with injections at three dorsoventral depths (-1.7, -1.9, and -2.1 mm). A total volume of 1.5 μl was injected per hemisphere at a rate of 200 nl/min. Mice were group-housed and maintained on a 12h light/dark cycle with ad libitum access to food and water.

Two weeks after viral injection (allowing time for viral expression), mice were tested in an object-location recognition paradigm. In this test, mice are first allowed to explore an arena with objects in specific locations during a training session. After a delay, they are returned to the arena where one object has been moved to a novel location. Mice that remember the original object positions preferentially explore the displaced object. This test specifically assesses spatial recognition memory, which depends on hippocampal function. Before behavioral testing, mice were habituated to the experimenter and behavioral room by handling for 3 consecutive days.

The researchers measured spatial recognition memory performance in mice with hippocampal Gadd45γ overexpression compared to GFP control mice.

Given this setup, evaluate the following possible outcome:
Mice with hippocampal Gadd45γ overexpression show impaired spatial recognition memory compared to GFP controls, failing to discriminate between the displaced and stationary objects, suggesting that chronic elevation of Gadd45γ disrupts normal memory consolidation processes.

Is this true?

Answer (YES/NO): YES